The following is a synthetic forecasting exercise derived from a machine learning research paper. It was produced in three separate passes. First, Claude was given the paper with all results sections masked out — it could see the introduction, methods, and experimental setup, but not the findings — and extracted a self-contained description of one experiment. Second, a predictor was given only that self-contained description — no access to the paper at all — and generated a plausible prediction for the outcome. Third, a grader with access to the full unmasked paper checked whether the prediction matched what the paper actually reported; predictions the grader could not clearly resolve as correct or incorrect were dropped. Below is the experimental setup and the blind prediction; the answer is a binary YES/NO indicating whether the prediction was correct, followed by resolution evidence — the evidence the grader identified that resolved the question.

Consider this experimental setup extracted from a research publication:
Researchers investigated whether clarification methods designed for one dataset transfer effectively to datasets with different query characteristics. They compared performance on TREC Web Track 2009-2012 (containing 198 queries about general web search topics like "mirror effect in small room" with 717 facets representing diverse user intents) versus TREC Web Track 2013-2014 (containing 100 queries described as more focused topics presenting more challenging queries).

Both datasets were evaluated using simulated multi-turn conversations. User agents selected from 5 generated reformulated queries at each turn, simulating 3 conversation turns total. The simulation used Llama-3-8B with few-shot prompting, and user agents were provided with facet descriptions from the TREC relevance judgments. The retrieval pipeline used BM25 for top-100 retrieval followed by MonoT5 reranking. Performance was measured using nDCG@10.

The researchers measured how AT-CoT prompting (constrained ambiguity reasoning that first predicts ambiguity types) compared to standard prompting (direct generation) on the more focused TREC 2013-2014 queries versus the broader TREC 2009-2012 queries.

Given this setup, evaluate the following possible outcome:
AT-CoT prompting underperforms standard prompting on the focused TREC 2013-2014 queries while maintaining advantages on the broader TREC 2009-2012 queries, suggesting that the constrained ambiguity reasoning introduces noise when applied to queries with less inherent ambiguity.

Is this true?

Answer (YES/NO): NO